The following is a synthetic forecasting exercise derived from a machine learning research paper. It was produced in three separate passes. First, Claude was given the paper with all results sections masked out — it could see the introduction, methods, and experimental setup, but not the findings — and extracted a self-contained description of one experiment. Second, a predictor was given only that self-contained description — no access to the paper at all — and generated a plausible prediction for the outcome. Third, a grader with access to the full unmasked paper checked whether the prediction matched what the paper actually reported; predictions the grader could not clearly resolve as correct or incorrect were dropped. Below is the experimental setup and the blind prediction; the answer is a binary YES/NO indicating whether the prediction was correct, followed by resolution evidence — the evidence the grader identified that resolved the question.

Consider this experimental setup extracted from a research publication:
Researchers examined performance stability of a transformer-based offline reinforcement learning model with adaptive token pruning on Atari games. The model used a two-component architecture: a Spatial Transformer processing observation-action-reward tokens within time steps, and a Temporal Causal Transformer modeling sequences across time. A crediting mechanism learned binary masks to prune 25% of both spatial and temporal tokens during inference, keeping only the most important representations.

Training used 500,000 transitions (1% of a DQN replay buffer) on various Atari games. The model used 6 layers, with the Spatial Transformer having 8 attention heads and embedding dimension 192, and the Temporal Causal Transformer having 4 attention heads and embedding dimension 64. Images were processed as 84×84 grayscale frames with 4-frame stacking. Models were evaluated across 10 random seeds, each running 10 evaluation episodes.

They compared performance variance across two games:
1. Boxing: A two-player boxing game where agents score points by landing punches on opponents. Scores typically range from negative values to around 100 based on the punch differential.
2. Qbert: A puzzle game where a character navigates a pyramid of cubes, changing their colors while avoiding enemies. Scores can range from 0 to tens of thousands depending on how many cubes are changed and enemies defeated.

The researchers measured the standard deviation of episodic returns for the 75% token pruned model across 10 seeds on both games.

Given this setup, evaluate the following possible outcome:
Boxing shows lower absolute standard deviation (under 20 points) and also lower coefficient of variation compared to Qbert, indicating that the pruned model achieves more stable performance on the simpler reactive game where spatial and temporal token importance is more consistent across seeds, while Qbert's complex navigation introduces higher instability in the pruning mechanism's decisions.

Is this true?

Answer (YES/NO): YES